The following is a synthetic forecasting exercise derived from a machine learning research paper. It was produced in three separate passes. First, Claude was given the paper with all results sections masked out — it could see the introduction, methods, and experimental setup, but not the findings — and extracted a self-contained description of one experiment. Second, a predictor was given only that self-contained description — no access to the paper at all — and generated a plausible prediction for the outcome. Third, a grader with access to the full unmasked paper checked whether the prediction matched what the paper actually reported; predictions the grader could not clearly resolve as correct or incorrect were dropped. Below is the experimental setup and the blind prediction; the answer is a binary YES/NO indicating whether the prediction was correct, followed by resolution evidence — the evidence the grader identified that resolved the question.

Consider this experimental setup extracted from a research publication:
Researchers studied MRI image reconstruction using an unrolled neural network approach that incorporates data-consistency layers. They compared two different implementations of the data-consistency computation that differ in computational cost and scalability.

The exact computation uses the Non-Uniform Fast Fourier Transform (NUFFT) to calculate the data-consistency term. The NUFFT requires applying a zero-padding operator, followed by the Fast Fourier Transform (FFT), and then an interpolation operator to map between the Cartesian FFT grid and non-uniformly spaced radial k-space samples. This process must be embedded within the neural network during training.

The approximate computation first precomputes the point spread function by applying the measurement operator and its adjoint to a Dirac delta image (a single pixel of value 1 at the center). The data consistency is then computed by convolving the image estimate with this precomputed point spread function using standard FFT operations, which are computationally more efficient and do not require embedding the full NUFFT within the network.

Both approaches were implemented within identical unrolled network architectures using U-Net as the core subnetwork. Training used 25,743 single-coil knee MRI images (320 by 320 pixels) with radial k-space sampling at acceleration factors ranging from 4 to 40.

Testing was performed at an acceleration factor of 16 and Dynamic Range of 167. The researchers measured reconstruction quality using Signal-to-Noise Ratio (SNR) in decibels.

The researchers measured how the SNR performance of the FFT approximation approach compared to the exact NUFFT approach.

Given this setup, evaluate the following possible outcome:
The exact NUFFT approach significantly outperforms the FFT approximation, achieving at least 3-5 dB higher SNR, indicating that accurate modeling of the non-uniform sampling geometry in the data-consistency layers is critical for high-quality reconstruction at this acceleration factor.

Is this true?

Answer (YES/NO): NO